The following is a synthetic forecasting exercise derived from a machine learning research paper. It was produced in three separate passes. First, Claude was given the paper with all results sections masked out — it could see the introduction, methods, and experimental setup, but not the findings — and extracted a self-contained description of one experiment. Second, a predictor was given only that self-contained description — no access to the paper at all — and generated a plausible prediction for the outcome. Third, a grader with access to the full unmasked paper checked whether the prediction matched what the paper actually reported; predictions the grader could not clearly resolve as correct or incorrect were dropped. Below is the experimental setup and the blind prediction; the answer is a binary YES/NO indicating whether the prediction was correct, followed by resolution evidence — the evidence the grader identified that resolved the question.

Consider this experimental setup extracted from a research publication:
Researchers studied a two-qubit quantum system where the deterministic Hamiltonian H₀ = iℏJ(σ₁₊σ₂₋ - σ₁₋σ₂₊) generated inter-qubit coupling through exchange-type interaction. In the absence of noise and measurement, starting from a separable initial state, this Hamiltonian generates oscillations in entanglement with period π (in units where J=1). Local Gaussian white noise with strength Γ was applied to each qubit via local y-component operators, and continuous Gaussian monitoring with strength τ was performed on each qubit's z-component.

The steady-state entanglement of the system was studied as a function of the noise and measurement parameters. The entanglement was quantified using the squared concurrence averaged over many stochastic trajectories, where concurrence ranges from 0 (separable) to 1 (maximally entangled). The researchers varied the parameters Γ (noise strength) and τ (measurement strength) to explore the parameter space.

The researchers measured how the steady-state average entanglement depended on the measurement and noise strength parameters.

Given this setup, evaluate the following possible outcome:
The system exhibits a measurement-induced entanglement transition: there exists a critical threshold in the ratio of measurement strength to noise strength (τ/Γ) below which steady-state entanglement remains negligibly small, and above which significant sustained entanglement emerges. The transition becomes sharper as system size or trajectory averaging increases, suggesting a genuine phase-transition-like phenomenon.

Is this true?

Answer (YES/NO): NO